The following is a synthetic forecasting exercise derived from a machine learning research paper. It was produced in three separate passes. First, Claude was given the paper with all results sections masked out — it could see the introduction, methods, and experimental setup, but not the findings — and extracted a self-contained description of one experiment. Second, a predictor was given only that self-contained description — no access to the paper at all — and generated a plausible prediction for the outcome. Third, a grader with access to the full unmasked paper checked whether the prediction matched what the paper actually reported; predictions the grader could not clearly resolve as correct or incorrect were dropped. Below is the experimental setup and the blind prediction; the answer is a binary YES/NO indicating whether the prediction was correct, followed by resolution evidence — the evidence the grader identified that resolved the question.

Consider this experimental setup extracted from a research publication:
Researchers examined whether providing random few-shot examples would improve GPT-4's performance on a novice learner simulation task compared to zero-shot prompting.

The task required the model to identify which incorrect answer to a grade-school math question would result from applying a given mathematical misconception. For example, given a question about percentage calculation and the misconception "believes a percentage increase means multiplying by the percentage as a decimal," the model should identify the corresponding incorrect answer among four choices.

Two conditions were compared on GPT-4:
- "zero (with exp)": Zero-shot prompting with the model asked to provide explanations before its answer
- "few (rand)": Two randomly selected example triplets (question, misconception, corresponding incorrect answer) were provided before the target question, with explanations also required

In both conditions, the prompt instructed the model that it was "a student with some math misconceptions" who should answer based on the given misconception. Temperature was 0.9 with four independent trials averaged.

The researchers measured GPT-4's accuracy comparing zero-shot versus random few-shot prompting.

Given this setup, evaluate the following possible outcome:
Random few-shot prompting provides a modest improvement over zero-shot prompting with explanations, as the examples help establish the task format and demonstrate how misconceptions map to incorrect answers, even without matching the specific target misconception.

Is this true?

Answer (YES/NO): NO